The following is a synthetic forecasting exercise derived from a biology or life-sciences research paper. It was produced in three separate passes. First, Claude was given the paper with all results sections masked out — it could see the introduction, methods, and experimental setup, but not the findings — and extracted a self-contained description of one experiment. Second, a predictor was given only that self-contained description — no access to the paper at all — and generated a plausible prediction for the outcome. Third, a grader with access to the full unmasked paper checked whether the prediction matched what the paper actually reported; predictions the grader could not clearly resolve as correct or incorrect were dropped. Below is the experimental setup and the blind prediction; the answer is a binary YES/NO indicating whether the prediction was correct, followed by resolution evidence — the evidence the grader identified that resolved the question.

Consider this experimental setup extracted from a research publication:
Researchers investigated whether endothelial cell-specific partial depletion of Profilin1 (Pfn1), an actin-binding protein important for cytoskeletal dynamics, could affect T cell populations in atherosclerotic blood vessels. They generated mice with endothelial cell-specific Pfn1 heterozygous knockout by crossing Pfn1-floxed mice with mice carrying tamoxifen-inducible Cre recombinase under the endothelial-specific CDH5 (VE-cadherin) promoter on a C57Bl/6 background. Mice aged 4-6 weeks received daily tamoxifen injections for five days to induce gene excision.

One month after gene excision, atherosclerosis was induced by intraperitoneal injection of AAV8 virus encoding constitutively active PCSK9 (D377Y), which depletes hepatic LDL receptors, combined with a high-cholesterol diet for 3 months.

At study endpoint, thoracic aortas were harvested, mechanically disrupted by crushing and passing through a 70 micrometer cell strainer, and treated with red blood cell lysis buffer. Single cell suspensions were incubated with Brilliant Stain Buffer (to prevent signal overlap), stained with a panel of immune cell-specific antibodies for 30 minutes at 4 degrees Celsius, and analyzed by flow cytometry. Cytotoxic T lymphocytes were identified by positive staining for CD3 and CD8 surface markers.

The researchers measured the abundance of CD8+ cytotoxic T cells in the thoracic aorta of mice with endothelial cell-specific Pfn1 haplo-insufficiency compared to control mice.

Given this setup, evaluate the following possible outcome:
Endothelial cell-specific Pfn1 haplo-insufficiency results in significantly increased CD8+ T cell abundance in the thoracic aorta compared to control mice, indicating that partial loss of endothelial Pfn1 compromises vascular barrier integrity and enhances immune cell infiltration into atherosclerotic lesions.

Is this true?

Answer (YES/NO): NO